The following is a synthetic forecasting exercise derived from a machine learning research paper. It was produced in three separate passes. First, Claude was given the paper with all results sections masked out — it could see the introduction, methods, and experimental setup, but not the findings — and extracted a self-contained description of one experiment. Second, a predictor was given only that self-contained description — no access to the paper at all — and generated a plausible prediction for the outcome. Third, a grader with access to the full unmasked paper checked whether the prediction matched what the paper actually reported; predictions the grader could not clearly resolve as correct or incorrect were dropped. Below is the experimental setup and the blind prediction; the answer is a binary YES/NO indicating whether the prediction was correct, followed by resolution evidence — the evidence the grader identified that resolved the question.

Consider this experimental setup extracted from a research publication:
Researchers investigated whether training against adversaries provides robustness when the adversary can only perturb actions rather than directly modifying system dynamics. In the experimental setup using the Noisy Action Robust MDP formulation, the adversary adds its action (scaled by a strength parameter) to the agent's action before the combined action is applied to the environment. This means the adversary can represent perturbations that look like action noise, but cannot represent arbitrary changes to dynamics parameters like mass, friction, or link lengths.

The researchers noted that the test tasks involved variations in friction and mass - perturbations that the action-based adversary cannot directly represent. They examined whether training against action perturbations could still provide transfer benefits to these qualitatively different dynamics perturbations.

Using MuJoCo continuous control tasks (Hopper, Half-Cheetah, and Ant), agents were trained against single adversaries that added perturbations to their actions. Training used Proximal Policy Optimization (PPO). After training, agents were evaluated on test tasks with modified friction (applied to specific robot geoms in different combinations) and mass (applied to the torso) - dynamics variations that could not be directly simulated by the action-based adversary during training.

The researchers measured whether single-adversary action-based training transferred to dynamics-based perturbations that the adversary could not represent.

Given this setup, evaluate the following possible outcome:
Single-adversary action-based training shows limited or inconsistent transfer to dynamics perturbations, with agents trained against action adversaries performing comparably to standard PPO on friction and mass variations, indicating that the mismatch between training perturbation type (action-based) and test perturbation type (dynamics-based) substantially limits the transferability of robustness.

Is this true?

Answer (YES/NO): NO